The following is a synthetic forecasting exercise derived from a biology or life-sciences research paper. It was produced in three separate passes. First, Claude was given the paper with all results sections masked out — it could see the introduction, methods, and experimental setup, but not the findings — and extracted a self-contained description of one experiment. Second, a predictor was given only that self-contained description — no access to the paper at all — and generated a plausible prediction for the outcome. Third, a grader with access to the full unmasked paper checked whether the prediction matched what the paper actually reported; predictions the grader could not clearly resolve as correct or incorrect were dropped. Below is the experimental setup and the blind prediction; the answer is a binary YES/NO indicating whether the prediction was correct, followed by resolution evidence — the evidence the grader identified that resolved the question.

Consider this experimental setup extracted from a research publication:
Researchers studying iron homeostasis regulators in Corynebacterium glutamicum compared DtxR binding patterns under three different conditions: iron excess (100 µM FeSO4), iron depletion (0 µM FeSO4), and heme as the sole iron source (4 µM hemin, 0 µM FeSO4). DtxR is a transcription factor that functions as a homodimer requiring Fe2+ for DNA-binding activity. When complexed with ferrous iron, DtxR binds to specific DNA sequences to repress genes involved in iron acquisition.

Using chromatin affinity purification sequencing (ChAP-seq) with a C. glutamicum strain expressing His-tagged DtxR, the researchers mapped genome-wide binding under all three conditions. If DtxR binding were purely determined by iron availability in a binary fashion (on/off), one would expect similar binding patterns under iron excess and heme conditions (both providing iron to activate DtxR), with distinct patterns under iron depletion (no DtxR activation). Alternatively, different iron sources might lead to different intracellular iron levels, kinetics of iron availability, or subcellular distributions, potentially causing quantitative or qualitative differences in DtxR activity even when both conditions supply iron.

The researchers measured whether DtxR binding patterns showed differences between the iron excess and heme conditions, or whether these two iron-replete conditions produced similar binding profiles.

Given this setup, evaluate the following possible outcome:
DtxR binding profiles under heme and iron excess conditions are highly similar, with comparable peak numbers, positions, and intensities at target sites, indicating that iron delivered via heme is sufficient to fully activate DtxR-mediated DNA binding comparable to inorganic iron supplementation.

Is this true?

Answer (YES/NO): NO